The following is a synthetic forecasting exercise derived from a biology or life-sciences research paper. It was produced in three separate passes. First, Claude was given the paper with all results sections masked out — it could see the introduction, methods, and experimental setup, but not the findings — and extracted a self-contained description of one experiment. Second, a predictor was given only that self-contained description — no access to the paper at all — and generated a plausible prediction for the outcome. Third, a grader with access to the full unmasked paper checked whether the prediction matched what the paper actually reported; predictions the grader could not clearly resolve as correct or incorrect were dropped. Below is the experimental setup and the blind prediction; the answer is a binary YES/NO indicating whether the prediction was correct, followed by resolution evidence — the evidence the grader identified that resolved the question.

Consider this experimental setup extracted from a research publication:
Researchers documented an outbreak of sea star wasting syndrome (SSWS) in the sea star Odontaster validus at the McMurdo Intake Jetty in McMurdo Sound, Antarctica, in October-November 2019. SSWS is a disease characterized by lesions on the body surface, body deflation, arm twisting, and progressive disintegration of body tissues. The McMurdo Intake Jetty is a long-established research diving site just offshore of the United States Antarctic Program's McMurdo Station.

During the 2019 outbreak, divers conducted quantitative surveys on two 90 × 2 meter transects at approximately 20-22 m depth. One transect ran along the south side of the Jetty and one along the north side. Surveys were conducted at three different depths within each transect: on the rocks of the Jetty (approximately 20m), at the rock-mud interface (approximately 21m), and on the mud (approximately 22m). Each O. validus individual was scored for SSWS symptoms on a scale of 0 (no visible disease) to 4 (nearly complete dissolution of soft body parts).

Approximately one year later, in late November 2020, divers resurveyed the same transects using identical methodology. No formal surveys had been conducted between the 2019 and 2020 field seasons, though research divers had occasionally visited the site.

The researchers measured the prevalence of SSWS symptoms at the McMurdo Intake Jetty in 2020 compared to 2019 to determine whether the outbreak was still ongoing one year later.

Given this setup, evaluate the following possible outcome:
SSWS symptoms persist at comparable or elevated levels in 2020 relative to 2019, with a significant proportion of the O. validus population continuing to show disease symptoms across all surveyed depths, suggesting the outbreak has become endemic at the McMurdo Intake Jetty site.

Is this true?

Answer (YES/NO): NO